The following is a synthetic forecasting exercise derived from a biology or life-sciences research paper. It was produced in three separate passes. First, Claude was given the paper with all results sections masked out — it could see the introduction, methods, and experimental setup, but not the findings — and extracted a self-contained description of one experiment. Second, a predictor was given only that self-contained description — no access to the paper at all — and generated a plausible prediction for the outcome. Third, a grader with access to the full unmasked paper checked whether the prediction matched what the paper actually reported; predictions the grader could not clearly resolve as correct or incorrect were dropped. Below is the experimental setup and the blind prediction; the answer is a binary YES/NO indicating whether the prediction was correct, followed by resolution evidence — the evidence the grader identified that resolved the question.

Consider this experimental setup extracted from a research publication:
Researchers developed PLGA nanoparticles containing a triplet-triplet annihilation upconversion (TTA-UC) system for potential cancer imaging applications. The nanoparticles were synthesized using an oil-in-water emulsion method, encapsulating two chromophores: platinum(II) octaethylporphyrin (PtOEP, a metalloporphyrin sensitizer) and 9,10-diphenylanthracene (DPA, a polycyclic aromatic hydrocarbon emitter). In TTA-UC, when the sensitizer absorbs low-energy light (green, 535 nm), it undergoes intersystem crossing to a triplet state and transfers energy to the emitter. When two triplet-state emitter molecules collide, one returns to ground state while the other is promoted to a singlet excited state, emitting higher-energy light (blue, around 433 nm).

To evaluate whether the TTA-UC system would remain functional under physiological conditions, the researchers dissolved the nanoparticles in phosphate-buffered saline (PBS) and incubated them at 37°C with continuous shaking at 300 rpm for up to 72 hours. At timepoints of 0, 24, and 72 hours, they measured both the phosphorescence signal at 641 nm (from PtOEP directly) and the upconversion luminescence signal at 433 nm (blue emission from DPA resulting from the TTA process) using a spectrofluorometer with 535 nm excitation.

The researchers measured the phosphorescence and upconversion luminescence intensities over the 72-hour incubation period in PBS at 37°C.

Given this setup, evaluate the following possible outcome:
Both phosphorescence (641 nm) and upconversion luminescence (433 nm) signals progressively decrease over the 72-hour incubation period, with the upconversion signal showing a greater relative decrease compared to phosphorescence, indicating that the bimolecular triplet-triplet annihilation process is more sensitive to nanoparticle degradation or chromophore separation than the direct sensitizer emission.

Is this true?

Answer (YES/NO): NO